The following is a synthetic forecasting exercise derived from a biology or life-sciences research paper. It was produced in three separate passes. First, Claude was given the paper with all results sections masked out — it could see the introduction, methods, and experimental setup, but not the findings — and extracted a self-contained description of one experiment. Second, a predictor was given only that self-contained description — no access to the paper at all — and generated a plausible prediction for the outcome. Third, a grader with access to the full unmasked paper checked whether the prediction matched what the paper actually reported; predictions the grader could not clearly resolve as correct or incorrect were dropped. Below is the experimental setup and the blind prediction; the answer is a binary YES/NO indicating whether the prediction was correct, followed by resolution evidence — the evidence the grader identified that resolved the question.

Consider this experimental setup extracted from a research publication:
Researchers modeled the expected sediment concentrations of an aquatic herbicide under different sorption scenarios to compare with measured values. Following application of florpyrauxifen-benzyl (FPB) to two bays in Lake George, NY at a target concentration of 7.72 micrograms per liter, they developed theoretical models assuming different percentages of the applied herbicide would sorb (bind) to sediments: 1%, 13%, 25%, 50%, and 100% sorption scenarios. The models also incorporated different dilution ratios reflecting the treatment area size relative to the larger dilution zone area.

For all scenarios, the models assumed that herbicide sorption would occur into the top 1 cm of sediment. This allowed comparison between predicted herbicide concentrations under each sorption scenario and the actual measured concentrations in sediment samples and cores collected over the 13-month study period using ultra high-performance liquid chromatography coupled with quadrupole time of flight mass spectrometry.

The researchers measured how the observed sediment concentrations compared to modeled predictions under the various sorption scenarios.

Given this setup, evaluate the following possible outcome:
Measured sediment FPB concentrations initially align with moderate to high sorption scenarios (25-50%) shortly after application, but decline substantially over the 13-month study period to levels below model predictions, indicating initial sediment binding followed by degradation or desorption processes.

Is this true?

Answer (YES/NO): NO